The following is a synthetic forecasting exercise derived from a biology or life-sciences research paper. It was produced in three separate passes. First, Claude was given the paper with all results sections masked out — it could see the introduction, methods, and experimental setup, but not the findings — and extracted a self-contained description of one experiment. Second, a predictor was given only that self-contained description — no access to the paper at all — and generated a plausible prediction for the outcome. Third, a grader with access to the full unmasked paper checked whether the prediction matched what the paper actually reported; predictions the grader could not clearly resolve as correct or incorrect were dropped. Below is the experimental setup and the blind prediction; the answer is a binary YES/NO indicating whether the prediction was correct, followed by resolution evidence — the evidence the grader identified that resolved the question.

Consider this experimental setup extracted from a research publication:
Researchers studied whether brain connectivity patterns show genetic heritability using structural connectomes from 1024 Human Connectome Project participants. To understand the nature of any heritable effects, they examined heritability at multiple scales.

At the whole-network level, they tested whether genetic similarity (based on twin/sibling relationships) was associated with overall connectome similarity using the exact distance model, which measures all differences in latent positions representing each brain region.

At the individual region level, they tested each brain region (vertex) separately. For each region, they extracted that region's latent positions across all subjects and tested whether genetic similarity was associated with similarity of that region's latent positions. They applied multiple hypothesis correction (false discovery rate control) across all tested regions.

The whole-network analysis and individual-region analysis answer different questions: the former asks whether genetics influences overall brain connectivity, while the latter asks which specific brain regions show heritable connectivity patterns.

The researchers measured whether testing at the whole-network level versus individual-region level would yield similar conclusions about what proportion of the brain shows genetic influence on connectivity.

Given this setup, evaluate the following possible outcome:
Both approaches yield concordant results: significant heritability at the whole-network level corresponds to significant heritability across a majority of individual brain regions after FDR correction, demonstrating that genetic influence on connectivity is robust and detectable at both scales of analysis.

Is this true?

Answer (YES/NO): NO